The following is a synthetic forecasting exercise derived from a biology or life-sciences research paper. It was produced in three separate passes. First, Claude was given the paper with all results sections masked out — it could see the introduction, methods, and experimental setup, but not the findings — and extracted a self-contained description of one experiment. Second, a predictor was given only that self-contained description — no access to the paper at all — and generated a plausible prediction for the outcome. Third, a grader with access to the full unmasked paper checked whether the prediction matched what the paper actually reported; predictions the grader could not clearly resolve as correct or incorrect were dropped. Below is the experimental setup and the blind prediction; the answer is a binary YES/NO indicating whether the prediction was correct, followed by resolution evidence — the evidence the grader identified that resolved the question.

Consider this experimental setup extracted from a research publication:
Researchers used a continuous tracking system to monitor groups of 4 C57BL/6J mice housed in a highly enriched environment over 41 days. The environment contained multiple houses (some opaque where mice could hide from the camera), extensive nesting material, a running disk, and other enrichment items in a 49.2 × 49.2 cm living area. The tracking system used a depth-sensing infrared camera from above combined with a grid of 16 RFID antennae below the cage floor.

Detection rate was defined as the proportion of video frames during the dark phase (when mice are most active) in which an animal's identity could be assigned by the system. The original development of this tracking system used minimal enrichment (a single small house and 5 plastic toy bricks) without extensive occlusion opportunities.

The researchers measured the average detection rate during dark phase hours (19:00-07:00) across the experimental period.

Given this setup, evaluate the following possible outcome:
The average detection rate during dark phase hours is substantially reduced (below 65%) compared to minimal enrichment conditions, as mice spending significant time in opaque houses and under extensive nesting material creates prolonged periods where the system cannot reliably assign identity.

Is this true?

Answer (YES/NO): YES